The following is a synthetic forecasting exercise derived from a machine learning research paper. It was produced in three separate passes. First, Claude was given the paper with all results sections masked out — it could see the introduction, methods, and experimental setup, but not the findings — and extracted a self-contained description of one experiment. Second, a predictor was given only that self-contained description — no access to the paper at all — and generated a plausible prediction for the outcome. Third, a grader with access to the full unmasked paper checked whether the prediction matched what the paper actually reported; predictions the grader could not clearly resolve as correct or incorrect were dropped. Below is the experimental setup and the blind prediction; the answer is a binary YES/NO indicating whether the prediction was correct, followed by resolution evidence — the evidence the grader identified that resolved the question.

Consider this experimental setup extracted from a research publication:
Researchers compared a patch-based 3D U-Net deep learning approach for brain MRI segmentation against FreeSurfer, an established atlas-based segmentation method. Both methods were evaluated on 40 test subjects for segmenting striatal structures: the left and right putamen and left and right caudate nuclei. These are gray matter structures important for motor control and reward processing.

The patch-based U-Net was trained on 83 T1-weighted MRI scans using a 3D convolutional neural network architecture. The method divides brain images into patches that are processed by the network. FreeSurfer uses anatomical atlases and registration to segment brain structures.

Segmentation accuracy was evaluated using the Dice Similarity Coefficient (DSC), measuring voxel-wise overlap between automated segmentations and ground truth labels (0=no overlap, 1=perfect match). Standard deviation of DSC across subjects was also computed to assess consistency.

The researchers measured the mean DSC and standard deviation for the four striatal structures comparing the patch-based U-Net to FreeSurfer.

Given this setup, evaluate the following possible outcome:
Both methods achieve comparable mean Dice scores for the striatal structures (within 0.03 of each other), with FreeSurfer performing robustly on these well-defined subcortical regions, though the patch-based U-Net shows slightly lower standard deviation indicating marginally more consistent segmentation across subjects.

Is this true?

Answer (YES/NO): NO